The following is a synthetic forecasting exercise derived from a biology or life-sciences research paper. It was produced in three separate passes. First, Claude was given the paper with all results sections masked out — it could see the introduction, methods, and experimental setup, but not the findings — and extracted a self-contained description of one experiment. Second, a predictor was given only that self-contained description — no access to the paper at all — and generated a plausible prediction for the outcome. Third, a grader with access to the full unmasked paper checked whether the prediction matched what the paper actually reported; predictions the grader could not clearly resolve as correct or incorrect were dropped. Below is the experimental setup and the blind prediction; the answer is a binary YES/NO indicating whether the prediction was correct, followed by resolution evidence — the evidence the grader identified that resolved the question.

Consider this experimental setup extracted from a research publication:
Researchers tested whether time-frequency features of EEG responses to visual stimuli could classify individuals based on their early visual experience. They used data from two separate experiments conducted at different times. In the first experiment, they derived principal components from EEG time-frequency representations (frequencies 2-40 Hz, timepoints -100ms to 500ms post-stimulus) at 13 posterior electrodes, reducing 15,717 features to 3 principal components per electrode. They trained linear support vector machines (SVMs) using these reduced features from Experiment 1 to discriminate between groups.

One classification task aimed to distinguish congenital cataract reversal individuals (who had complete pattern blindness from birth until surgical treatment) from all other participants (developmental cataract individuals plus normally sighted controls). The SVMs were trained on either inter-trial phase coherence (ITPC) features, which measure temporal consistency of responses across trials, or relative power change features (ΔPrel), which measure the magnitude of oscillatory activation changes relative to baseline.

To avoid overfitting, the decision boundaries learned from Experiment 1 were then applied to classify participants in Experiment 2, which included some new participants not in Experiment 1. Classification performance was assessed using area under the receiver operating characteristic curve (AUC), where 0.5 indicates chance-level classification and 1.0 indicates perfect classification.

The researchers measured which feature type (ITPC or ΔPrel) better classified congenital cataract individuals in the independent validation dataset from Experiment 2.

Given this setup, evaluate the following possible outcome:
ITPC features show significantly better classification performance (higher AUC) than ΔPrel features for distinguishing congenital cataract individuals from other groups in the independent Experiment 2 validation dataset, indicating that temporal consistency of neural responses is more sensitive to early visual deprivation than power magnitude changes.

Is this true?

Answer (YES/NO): YES